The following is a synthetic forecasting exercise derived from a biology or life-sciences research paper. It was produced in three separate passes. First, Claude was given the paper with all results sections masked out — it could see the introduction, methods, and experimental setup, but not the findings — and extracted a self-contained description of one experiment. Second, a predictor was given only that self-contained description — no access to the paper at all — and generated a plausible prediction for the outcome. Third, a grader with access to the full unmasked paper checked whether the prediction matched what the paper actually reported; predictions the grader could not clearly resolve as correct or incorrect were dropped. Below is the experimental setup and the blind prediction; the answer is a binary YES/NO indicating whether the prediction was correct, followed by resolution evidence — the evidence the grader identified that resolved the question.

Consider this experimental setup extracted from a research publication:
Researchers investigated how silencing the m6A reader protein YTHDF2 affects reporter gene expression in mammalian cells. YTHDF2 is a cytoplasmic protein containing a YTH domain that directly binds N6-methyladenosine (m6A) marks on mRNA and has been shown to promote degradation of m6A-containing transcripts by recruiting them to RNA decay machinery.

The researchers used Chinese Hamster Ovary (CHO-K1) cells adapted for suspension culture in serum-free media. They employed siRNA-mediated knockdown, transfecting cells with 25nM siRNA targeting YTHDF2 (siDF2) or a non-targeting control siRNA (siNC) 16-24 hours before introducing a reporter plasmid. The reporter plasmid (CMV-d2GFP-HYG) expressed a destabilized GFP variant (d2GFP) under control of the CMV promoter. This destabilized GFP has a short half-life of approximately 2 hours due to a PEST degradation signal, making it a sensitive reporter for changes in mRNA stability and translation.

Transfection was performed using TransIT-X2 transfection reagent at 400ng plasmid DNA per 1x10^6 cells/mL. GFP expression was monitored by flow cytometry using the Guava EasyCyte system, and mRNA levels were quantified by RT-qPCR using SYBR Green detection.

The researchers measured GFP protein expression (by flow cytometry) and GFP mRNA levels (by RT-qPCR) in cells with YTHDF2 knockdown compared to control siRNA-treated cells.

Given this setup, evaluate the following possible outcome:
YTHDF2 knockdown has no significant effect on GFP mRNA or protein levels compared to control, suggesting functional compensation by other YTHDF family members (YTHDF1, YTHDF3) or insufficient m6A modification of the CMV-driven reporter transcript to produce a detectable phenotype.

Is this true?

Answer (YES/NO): NO